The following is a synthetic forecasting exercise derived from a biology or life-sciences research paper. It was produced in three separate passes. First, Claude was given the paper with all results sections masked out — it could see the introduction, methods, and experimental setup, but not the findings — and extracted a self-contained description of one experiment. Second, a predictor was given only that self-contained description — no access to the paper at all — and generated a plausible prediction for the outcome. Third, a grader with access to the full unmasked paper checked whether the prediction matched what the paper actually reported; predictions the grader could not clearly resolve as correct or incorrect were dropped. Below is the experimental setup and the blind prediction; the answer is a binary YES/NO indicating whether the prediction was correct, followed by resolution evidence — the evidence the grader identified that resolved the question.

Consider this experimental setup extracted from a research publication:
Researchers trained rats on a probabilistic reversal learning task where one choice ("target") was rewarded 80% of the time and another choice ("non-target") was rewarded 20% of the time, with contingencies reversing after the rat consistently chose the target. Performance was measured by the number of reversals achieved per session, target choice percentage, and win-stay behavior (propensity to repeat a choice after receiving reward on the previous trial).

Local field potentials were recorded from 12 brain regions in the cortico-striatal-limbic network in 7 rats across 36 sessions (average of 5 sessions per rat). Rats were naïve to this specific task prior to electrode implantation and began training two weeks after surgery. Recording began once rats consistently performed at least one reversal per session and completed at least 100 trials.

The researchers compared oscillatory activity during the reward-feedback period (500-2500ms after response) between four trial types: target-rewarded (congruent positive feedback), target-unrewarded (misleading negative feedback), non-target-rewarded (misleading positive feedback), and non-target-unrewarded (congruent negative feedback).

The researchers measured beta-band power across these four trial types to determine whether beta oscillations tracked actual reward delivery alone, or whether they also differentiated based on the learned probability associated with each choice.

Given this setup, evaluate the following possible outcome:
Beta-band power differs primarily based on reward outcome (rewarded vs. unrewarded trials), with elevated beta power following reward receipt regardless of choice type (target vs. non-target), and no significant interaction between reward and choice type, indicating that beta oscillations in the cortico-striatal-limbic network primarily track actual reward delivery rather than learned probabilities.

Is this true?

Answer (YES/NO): NO